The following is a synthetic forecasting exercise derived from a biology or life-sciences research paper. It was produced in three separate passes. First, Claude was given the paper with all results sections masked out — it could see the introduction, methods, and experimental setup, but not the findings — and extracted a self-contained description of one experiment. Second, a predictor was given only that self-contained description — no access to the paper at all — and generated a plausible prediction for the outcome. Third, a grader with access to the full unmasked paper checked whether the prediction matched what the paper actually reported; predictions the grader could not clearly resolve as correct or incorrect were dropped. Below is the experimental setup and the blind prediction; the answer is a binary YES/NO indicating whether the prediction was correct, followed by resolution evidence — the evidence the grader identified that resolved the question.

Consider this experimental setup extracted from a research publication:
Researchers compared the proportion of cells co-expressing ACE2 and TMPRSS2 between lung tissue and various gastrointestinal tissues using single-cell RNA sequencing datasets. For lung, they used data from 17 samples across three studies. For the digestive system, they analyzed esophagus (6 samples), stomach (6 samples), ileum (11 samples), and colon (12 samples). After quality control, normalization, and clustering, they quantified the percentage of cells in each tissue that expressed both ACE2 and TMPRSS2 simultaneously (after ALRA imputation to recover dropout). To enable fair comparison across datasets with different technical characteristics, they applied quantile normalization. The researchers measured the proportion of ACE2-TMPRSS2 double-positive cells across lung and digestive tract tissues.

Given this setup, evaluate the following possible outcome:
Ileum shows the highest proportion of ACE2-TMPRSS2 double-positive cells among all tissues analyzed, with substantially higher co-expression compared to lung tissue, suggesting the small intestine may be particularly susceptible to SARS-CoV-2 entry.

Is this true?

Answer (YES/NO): NO